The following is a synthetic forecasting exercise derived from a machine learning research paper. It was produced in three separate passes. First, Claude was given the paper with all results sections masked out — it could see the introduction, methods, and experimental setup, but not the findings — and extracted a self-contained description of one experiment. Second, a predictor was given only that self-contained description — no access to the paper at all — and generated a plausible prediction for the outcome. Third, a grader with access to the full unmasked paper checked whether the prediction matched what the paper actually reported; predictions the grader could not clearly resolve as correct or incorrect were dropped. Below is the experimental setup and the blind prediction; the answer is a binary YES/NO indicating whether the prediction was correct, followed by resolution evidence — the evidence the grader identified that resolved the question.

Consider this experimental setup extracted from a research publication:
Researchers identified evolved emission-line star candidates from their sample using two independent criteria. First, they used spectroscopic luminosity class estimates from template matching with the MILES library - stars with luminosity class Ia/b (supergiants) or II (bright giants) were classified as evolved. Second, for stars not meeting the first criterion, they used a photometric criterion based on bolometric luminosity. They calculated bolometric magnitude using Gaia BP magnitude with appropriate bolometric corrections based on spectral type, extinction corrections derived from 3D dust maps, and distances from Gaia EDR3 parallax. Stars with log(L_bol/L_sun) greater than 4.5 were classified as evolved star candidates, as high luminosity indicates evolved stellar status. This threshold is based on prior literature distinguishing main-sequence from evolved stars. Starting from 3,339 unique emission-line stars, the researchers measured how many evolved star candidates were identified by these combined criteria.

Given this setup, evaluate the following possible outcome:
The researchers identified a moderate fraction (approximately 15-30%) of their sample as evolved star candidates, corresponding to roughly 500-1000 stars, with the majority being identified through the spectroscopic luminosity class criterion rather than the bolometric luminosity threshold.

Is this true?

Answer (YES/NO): NO